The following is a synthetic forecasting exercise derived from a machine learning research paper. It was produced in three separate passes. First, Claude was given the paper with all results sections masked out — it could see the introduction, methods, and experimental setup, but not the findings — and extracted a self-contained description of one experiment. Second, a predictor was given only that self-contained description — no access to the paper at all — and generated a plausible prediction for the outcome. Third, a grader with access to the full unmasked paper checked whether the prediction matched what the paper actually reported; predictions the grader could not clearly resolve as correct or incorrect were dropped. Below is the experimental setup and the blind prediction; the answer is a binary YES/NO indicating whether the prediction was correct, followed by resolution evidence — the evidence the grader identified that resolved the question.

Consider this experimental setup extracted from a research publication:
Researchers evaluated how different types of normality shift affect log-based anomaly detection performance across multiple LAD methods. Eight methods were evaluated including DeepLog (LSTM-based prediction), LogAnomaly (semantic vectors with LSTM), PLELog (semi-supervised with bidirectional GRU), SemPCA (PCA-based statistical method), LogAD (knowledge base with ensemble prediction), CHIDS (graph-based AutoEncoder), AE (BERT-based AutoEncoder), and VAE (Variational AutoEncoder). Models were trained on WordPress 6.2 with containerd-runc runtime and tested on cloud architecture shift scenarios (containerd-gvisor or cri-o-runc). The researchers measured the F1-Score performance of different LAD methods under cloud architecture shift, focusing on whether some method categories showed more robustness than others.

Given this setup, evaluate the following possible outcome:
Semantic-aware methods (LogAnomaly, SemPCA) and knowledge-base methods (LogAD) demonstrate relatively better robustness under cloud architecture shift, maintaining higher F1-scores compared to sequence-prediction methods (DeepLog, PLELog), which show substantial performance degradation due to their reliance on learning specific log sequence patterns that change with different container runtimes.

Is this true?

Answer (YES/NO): NO